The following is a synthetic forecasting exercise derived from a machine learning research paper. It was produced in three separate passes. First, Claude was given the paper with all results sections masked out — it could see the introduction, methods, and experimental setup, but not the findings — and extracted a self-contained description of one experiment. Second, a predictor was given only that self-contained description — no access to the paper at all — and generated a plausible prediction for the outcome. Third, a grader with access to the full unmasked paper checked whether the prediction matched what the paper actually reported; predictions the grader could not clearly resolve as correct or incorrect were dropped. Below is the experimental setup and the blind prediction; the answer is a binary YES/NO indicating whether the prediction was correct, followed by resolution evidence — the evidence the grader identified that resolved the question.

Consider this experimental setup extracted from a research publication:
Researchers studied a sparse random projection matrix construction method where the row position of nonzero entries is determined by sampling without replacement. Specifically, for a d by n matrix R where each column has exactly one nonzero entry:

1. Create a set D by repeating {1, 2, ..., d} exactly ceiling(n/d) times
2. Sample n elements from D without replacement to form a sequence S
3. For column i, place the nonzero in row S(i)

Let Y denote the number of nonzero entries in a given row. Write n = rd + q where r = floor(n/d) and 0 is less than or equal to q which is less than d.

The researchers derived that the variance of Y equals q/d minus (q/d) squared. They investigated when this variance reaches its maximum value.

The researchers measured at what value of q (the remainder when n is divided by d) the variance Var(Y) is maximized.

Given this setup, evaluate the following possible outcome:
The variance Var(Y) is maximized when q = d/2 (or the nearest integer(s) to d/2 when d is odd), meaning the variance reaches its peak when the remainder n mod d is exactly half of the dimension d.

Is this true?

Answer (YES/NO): YES